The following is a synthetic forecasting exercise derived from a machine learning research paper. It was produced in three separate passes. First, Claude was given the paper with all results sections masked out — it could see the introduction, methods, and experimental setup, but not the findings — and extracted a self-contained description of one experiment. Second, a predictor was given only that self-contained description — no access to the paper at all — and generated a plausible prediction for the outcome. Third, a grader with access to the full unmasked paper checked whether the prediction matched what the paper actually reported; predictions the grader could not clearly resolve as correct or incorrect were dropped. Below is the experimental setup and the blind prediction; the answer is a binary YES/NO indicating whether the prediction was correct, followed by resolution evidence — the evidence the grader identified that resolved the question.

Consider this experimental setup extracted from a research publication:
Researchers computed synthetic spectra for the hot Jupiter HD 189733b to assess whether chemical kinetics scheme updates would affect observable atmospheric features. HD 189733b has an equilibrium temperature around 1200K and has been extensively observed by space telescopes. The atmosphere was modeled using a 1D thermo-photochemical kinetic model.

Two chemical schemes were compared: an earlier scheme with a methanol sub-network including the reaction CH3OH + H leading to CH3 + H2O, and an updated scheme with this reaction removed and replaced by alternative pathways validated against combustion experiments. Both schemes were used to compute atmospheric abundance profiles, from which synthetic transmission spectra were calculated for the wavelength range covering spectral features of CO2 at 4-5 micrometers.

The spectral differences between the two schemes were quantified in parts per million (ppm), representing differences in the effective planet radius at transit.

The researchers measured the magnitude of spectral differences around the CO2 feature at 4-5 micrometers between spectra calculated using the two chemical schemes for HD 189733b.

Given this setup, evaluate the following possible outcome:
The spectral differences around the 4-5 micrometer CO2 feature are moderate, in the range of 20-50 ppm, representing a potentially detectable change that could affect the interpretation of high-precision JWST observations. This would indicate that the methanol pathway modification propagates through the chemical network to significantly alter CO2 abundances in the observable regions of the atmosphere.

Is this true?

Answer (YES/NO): YES